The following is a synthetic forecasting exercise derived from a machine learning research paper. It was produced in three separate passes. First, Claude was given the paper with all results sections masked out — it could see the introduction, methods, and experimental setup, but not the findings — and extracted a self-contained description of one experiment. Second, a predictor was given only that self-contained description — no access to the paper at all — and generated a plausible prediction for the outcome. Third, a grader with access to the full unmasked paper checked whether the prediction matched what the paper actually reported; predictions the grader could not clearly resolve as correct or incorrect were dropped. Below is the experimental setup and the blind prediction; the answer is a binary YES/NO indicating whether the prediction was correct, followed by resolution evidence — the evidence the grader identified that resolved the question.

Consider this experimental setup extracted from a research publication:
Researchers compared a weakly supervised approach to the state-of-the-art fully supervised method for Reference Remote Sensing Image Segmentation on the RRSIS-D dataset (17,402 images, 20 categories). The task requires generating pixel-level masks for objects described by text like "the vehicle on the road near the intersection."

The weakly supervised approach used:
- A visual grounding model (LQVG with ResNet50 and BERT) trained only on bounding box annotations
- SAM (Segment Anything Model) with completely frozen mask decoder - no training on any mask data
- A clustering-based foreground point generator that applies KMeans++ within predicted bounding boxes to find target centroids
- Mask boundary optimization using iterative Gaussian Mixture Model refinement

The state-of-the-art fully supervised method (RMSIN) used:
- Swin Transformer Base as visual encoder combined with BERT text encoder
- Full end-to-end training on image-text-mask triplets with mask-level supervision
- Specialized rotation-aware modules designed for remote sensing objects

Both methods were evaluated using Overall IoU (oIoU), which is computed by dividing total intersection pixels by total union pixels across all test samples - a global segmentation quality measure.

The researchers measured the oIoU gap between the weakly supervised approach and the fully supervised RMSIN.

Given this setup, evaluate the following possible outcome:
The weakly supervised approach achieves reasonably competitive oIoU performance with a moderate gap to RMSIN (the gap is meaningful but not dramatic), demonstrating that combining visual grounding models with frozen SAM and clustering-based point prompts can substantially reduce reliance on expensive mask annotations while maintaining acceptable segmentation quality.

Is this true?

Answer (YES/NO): YES